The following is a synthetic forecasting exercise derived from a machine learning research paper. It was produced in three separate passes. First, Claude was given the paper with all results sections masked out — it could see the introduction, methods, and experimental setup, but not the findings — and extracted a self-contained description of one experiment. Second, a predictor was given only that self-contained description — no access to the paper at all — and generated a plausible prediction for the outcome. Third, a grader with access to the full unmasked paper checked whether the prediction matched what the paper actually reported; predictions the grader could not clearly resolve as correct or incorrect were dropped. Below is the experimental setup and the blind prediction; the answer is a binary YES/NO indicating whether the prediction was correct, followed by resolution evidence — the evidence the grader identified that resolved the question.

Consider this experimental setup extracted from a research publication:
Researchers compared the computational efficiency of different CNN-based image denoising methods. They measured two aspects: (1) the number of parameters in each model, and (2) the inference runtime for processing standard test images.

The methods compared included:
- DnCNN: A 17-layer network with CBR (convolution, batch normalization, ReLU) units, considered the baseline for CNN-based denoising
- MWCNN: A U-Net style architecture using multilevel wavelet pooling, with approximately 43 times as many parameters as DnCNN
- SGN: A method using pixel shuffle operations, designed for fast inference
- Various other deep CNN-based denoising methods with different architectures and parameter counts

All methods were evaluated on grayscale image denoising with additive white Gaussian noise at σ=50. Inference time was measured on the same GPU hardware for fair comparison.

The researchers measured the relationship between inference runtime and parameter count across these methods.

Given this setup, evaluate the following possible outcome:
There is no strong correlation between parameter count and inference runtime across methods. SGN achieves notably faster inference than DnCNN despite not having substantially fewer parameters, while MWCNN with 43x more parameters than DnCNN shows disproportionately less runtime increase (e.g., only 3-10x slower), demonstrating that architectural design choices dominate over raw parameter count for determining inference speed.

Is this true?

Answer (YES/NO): YES